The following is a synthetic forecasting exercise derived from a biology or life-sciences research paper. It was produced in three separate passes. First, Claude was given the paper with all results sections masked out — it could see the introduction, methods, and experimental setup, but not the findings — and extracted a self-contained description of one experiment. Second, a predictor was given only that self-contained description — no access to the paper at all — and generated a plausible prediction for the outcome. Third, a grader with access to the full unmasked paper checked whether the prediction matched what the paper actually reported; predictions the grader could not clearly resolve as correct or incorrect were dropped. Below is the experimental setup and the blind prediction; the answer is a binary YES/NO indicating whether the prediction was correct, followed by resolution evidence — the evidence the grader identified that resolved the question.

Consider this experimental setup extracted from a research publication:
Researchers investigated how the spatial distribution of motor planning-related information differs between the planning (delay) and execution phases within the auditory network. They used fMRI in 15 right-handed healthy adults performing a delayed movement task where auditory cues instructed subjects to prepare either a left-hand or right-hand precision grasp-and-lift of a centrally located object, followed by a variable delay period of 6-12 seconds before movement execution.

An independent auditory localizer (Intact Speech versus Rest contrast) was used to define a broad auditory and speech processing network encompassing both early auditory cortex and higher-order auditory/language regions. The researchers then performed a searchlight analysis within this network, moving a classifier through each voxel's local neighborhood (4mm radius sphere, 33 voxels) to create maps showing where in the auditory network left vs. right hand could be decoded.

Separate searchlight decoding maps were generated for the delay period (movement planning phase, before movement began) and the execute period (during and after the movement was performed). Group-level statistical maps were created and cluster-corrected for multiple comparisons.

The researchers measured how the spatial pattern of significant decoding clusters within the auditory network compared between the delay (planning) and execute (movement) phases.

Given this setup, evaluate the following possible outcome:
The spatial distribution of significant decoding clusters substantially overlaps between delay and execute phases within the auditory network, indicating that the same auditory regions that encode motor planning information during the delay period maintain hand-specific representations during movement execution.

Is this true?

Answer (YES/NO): NO